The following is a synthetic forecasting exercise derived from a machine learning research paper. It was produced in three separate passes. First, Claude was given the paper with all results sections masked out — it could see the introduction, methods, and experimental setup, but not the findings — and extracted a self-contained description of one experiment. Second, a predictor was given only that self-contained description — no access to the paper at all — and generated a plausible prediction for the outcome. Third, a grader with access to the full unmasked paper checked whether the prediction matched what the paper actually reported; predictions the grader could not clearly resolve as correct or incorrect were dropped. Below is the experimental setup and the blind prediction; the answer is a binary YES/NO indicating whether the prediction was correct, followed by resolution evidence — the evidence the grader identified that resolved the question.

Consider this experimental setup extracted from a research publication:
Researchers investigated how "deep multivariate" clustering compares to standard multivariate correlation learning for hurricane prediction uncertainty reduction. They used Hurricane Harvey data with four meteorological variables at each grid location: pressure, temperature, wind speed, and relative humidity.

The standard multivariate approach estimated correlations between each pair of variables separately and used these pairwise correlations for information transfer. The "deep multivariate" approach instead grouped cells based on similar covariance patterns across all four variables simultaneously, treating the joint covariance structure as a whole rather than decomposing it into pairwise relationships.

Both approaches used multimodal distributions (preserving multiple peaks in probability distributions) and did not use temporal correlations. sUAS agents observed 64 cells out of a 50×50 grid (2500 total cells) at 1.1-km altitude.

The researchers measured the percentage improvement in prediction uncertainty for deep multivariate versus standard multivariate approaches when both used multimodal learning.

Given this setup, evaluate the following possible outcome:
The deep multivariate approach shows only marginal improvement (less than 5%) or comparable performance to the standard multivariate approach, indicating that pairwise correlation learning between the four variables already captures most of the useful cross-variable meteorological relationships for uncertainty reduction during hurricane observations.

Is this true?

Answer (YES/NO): NO